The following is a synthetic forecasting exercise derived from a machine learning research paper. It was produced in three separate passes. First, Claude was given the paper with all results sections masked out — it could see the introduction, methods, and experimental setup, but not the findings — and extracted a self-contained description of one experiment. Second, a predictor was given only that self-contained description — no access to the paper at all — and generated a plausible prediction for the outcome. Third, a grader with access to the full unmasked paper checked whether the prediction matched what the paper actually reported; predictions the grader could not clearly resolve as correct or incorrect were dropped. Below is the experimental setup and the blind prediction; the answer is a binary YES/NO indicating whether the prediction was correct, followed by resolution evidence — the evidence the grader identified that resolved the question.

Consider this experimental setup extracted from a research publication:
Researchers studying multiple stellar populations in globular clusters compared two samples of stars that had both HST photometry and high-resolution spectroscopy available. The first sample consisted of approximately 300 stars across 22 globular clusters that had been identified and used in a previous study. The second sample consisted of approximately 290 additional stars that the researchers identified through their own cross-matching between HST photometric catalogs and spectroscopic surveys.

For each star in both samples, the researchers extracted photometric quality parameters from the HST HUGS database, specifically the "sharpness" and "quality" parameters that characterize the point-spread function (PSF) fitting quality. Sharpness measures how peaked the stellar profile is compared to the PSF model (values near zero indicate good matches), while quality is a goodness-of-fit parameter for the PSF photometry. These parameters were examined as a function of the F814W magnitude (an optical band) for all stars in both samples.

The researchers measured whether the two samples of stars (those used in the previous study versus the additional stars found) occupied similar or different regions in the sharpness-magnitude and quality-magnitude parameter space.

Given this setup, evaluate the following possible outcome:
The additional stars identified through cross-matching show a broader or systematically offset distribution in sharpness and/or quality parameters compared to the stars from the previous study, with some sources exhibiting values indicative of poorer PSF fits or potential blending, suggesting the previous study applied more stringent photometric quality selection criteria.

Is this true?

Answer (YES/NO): NO